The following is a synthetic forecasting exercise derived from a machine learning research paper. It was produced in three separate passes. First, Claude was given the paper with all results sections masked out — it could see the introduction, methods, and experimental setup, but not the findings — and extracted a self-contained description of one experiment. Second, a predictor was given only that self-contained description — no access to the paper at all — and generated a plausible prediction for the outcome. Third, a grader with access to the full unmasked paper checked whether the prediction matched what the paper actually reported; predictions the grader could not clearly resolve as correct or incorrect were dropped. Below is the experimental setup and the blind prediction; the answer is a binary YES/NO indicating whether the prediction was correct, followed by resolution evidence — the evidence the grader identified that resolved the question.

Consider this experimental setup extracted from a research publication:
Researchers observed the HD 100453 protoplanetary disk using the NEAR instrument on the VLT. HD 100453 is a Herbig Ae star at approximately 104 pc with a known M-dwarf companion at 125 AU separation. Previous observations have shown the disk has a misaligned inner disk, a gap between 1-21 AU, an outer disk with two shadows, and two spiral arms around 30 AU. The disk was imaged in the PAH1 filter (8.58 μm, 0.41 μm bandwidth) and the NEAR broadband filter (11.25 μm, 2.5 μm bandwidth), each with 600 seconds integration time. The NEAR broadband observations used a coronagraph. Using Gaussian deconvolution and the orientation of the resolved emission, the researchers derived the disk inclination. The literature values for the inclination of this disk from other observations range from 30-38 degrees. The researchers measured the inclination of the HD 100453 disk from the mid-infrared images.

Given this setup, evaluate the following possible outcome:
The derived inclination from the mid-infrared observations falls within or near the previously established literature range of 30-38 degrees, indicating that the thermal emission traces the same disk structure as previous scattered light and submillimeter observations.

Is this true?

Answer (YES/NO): YES